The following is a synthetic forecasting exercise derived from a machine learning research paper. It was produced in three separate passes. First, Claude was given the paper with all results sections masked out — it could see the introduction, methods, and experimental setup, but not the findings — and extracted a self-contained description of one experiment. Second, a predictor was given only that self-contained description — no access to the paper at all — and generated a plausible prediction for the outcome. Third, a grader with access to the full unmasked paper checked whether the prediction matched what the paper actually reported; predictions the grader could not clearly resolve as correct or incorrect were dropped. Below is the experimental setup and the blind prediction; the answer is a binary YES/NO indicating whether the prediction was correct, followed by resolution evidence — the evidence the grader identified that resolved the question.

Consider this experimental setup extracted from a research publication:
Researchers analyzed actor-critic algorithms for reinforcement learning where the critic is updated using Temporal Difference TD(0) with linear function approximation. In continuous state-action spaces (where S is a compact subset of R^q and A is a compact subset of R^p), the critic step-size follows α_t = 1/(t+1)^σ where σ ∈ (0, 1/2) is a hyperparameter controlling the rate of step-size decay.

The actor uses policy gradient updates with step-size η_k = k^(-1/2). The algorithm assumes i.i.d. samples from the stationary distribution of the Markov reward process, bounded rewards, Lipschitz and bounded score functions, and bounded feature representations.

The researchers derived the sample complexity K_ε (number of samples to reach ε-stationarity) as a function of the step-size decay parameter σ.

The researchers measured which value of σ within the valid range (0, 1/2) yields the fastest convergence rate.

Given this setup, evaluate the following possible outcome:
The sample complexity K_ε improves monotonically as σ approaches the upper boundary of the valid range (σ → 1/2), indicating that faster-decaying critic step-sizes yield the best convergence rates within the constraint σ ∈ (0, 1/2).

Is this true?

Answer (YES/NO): YES